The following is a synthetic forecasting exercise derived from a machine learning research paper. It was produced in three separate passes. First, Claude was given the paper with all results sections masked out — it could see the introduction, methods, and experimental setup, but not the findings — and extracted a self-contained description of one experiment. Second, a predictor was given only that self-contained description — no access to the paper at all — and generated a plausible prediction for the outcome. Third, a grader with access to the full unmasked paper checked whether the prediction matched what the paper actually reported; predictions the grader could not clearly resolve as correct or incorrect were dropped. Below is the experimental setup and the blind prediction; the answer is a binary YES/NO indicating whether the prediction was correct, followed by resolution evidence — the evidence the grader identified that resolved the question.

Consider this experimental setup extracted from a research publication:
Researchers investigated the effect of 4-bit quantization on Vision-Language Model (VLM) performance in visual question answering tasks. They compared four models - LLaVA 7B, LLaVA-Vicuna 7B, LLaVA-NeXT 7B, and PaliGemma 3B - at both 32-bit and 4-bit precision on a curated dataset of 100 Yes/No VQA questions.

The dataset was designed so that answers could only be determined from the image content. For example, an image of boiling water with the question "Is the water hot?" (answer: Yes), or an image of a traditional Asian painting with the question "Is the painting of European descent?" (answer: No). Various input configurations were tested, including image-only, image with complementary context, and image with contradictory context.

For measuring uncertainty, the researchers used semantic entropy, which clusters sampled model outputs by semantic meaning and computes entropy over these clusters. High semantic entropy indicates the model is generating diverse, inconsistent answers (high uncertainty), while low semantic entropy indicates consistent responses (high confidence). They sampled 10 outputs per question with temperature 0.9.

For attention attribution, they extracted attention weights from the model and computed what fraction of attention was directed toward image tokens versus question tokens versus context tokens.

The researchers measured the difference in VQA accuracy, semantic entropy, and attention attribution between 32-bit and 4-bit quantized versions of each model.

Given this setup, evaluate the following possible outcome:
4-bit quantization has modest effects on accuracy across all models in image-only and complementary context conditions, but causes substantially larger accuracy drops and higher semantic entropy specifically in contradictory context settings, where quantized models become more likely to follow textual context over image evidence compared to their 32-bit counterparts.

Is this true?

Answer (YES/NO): NO